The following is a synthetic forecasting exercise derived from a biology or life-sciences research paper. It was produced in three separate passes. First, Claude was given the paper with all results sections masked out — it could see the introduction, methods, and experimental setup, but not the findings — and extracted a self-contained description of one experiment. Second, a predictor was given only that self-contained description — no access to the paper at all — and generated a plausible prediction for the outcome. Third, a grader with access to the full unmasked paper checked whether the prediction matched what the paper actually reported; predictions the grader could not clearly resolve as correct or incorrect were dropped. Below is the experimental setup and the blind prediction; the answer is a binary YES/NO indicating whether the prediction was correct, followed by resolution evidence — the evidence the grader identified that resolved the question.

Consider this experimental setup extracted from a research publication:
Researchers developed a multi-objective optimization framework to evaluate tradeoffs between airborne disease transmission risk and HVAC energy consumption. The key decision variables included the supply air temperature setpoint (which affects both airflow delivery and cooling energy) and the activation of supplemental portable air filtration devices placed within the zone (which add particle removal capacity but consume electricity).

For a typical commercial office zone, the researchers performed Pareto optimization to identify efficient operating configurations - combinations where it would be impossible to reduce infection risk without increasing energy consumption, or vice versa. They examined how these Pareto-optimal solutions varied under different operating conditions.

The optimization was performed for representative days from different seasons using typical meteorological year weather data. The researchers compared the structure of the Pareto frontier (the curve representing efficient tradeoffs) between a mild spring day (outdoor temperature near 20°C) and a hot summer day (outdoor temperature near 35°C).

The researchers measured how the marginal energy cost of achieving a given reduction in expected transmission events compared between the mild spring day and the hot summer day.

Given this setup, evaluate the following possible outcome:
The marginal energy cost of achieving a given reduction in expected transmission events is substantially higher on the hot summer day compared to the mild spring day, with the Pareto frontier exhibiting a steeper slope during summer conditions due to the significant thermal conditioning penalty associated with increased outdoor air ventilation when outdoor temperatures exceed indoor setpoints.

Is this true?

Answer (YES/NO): NO